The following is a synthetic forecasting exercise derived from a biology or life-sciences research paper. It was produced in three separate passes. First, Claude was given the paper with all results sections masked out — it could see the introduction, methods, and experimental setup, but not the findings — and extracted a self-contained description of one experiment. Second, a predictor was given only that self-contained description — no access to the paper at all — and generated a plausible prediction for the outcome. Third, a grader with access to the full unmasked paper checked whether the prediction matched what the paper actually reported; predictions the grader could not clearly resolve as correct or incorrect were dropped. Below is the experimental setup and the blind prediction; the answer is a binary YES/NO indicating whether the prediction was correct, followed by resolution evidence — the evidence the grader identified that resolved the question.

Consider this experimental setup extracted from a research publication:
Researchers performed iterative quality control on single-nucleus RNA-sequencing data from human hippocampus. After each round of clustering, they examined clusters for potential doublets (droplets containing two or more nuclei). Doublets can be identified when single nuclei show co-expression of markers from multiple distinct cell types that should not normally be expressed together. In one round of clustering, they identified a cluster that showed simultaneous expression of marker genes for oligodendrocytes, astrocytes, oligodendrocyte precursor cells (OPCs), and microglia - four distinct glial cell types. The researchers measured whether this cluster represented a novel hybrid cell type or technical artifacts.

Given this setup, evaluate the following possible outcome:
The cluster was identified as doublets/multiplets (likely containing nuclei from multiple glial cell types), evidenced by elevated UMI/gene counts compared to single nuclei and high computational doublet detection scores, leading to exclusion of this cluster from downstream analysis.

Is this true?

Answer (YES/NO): NO